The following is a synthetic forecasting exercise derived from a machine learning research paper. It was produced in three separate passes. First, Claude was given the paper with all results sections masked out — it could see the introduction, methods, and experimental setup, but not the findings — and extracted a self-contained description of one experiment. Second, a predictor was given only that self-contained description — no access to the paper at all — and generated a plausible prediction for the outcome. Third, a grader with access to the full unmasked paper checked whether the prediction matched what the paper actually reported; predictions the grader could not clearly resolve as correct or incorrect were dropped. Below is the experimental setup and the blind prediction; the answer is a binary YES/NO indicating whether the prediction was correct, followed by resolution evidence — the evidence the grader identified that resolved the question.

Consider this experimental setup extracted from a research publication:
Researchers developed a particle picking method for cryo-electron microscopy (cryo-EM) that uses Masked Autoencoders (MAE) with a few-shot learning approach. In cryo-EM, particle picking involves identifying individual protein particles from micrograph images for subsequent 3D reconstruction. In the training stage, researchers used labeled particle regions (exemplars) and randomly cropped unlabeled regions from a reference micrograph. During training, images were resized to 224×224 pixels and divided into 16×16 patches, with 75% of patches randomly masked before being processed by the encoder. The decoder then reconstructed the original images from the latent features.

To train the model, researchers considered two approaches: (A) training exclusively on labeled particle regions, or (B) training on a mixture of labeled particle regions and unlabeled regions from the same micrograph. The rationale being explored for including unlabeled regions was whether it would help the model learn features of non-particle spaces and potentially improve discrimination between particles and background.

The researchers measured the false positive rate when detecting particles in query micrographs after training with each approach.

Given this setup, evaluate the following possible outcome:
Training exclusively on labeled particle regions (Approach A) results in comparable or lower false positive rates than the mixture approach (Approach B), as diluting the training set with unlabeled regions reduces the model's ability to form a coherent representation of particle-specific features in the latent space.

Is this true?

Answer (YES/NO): NO